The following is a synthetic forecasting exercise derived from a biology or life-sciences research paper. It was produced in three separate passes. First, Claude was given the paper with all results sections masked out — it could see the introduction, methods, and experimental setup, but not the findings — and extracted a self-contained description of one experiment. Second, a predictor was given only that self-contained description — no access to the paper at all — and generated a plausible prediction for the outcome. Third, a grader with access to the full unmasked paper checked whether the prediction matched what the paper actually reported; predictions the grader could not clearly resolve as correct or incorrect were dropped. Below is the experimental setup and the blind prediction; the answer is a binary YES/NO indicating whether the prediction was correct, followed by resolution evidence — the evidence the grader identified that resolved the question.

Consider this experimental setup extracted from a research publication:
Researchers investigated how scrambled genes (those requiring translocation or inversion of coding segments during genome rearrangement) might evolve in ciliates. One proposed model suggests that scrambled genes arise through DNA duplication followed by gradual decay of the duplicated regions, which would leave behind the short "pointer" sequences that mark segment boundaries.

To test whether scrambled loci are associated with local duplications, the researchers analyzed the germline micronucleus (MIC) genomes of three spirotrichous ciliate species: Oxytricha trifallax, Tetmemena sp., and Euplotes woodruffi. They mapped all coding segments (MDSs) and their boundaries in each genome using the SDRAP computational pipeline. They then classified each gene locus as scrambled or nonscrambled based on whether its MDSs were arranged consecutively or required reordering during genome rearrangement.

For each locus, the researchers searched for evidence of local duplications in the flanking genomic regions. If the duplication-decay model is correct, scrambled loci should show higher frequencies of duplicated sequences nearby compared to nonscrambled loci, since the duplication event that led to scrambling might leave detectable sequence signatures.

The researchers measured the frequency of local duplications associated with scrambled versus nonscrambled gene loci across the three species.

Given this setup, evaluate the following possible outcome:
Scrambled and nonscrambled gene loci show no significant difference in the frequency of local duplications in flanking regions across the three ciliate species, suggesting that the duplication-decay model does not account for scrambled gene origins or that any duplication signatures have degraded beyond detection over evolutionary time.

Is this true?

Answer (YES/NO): NO